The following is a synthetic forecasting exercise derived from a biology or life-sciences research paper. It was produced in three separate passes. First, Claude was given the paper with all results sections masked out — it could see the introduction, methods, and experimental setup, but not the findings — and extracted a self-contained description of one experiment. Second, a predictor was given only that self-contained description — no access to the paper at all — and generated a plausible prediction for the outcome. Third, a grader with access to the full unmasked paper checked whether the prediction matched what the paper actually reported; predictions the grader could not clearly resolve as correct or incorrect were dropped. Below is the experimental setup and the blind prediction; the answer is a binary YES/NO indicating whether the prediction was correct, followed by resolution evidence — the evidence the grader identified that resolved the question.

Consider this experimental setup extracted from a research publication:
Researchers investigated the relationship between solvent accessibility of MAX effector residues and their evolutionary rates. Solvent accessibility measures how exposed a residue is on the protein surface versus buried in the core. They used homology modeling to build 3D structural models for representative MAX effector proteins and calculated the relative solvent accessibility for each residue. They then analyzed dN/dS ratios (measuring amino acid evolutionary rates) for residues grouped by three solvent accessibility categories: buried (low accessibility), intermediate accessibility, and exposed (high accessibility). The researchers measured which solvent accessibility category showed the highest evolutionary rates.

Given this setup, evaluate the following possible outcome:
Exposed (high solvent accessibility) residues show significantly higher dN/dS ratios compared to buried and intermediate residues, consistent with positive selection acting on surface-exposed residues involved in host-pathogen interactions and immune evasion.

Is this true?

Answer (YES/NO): NO